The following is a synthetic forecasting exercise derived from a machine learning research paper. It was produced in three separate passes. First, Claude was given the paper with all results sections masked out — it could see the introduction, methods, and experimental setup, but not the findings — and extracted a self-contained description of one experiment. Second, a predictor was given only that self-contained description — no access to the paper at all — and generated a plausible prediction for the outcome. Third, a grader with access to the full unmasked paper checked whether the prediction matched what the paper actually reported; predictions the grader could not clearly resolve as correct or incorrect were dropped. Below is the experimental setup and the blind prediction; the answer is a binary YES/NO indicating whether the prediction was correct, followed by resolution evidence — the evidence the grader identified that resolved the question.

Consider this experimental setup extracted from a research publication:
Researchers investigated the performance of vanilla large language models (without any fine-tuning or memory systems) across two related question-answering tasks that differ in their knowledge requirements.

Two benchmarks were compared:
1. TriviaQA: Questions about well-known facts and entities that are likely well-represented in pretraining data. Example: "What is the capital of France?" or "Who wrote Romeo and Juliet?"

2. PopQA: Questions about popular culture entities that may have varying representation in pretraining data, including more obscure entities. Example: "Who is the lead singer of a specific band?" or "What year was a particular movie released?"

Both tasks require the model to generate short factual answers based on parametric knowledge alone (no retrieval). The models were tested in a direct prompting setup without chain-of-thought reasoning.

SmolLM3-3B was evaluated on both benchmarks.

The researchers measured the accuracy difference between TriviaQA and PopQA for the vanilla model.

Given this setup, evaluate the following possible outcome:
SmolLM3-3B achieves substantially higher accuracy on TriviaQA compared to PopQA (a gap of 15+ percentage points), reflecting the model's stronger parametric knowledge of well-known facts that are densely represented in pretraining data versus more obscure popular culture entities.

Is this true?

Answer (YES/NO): NO